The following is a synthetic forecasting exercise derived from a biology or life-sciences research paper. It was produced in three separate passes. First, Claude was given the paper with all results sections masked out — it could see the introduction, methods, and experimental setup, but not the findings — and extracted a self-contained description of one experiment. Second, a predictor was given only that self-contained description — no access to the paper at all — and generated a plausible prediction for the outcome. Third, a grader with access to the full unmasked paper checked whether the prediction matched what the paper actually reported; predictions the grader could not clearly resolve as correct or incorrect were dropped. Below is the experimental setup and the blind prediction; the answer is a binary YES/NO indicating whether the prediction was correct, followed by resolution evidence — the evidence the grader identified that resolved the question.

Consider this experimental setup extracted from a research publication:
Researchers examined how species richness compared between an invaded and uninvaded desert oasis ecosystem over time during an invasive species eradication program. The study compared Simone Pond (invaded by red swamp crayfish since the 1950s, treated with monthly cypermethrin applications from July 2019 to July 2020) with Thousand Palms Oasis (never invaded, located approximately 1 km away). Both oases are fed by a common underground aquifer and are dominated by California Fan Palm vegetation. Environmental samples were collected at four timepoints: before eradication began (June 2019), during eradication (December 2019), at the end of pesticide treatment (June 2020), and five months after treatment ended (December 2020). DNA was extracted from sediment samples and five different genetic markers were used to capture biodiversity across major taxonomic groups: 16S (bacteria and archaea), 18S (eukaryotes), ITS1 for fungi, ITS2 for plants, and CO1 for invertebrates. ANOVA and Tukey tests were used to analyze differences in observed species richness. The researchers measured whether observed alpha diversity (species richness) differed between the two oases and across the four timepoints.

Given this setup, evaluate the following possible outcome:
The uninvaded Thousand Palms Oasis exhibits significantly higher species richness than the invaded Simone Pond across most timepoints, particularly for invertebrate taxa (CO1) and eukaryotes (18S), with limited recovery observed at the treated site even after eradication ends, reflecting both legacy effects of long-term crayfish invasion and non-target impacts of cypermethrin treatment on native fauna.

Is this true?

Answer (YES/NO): NO